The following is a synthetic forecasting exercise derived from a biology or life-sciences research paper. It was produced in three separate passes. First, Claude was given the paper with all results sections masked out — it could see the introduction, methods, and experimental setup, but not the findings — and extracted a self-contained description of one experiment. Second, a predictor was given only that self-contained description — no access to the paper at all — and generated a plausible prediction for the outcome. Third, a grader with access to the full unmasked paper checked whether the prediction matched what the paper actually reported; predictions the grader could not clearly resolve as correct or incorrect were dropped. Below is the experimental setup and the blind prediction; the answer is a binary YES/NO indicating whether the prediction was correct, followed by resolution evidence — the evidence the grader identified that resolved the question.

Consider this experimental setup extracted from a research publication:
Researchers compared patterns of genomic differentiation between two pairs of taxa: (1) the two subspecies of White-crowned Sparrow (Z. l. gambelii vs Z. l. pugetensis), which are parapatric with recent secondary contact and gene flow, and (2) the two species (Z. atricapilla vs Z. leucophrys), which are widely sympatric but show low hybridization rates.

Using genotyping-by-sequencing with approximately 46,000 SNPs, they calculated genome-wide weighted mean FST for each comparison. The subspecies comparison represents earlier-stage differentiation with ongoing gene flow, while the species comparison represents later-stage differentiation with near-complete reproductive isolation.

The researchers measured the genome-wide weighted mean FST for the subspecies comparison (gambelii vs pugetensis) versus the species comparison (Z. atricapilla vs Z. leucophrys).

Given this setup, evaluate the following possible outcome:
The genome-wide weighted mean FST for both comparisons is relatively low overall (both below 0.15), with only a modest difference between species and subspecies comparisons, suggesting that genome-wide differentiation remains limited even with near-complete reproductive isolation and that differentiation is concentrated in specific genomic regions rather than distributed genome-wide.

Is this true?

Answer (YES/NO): NO